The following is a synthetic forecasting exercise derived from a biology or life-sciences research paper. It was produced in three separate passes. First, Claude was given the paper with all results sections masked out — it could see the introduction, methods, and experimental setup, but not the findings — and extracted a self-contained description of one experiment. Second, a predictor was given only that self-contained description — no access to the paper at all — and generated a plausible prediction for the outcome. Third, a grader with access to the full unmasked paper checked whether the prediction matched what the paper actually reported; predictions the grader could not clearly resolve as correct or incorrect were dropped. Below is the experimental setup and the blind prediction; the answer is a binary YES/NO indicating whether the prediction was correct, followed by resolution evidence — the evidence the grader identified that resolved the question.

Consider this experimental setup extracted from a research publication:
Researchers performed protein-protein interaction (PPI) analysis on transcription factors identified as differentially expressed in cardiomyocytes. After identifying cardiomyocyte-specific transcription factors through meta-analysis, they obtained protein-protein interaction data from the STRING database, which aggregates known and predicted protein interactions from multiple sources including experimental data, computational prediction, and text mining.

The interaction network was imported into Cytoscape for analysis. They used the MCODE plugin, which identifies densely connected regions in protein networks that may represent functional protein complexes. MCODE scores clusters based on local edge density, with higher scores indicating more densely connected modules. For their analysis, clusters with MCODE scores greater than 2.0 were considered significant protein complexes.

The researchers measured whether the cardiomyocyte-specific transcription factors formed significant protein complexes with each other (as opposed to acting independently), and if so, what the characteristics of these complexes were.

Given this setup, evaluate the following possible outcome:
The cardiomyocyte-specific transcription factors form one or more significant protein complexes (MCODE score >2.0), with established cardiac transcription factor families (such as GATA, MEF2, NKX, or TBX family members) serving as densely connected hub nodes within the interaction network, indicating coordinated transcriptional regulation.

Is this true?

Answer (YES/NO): NO